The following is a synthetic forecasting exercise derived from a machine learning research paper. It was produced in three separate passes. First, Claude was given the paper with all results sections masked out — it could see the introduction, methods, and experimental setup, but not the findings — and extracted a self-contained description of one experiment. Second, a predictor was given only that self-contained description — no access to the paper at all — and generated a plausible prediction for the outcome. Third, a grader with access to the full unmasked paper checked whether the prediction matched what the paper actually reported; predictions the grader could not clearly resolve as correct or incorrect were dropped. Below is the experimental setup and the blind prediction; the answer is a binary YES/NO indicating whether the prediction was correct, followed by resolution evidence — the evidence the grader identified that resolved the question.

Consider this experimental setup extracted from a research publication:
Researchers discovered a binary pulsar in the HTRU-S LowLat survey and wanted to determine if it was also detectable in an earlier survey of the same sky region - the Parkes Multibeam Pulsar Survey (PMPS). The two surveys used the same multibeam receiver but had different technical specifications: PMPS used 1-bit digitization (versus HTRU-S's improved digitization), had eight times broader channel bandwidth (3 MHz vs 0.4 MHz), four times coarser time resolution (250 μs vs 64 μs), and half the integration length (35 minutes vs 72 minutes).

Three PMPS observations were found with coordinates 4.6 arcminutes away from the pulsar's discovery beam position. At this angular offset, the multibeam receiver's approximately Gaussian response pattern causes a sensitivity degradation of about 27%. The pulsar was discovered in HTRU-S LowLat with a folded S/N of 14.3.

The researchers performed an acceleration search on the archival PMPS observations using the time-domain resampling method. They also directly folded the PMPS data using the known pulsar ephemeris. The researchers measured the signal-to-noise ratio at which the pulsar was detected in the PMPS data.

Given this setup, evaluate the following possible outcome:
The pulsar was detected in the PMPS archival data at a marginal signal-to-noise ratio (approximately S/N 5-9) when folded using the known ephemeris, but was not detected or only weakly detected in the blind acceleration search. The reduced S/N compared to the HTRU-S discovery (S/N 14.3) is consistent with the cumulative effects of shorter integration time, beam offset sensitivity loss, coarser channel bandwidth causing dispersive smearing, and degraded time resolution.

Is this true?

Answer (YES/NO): YES